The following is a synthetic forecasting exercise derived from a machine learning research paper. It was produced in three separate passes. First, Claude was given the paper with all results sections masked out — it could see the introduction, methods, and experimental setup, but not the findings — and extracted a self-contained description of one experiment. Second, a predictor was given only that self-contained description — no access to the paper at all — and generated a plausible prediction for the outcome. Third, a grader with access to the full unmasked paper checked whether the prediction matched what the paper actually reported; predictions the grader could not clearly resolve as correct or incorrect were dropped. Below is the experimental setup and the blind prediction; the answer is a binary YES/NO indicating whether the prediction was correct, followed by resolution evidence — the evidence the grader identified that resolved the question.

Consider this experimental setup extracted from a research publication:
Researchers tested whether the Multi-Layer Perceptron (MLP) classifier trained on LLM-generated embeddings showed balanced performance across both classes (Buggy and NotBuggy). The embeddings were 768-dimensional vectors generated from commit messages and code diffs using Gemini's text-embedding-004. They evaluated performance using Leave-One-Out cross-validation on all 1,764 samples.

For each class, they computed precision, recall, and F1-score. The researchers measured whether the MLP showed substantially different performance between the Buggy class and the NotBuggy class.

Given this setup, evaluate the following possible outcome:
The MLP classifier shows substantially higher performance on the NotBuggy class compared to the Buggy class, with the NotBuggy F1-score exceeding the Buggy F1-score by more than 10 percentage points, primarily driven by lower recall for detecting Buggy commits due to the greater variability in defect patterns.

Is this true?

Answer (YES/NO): NO